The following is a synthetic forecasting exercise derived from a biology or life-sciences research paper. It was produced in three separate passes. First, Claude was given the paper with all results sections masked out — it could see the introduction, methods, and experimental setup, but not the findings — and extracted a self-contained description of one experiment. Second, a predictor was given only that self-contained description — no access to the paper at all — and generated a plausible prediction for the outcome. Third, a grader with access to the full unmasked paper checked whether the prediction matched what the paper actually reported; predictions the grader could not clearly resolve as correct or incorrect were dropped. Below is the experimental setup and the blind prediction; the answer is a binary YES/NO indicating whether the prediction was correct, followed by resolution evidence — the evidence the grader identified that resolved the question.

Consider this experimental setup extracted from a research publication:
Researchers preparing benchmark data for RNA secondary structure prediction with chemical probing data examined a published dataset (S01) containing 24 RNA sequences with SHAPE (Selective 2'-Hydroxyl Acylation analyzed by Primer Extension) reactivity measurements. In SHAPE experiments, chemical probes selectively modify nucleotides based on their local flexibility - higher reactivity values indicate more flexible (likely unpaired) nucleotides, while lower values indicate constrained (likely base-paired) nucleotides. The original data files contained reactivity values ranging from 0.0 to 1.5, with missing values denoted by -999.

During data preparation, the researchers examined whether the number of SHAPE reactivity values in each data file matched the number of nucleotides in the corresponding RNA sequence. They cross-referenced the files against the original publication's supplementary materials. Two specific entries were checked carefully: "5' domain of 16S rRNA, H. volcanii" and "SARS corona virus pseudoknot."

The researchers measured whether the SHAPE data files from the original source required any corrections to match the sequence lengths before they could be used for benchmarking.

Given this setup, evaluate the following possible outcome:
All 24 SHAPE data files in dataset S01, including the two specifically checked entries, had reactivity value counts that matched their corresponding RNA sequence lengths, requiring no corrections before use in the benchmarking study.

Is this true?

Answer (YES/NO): NO